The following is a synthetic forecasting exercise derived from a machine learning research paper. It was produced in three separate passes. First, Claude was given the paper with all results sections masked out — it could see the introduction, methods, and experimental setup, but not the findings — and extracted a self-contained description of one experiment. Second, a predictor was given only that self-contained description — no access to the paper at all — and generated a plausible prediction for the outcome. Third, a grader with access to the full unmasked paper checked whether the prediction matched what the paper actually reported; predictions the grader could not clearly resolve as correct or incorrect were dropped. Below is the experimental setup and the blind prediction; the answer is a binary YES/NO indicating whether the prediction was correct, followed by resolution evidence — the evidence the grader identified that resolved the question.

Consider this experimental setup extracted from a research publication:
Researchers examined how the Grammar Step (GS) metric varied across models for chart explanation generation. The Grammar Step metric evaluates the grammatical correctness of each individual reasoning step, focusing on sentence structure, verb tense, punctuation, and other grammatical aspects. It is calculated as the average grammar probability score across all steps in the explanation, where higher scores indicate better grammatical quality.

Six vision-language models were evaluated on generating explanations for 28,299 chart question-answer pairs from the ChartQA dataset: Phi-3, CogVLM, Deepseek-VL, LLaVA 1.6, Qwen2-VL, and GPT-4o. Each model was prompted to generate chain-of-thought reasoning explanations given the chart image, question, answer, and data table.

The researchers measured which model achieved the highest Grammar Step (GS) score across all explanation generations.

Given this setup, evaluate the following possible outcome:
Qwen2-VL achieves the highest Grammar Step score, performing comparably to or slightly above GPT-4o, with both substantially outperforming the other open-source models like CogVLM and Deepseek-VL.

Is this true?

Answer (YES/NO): NO